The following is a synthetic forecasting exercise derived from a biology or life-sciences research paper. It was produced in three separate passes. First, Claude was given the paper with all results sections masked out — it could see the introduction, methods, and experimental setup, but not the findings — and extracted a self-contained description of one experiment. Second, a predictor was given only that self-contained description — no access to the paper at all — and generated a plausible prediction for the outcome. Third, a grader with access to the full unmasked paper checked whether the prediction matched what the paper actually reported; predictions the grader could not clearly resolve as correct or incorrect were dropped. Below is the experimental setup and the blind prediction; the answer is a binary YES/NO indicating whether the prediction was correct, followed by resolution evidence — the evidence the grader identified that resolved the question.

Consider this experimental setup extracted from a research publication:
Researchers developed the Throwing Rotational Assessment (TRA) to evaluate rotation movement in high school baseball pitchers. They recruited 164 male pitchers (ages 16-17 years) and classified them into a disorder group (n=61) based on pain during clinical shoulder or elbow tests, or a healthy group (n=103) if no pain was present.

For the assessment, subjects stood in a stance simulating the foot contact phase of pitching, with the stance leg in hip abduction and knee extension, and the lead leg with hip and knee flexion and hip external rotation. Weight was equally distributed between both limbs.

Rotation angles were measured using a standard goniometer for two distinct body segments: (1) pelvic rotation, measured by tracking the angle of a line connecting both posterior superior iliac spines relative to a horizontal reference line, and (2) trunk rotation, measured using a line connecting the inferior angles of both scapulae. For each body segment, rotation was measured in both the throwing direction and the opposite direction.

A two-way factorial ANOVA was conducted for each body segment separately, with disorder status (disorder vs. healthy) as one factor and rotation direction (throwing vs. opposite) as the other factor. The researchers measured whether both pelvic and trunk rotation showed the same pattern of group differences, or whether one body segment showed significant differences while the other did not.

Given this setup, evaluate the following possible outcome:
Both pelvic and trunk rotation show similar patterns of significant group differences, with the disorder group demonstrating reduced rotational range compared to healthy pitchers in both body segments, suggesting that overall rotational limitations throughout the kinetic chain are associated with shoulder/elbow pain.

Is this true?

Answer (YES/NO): YES